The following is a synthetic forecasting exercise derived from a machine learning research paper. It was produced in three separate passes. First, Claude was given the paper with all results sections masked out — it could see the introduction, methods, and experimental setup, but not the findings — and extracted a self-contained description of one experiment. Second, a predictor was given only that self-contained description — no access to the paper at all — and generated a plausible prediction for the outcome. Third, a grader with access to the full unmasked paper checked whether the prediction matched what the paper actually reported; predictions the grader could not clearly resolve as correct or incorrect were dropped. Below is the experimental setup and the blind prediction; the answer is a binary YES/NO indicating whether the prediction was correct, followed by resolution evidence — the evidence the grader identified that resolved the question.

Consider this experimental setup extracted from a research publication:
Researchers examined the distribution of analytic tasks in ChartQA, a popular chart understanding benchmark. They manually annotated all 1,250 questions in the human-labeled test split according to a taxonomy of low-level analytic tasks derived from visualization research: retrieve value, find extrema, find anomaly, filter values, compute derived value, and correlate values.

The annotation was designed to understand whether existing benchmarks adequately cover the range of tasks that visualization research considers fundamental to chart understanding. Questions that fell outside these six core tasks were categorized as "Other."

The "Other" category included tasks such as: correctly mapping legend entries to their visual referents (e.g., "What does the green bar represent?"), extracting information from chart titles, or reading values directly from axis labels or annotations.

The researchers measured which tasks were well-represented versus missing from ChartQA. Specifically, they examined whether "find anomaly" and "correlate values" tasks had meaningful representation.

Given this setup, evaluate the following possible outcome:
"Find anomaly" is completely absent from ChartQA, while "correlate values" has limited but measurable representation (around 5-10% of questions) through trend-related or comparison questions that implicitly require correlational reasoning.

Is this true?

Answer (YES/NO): NO